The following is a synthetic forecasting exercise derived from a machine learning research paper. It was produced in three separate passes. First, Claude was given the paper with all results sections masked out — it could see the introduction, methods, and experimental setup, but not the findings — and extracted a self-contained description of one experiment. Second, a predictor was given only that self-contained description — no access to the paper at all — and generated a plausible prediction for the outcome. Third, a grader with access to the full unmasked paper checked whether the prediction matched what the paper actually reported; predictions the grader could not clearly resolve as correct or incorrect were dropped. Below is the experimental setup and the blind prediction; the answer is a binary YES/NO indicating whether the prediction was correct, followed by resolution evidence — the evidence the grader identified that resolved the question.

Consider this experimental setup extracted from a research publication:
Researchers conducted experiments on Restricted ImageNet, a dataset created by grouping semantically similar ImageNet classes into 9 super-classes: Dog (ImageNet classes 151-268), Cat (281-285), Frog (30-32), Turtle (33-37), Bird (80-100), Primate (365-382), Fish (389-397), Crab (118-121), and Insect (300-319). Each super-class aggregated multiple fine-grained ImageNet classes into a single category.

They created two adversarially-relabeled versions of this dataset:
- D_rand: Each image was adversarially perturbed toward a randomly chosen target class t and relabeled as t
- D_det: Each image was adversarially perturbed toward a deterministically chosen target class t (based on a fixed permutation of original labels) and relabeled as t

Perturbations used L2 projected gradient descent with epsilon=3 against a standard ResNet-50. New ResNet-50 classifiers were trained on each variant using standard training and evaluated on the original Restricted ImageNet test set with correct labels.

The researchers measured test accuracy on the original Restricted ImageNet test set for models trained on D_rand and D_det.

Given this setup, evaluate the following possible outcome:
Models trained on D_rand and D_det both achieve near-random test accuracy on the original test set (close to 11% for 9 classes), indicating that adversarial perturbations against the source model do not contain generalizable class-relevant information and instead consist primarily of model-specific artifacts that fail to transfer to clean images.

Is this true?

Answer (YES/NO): NO